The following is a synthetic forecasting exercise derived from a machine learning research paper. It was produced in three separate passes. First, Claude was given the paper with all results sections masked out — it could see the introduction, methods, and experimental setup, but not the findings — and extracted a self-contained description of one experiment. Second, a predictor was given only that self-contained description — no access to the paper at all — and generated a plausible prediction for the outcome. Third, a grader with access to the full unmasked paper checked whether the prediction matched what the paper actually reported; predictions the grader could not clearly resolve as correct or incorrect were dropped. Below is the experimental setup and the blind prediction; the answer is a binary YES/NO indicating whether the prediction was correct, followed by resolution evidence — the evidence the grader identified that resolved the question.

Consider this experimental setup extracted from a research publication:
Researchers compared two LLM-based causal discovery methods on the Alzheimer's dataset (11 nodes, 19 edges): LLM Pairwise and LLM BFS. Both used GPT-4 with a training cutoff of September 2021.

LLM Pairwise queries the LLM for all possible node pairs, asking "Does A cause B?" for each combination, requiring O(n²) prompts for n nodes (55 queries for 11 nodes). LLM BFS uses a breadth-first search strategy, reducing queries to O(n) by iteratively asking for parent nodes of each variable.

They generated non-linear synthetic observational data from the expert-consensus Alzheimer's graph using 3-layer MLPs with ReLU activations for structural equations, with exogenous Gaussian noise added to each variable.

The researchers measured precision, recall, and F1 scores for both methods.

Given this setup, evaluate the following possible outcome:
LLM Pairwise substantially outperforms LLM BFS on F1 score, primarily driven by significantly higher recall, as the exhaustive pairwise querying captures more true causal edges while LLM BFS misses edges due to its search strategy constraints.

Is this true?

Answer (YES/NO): NO